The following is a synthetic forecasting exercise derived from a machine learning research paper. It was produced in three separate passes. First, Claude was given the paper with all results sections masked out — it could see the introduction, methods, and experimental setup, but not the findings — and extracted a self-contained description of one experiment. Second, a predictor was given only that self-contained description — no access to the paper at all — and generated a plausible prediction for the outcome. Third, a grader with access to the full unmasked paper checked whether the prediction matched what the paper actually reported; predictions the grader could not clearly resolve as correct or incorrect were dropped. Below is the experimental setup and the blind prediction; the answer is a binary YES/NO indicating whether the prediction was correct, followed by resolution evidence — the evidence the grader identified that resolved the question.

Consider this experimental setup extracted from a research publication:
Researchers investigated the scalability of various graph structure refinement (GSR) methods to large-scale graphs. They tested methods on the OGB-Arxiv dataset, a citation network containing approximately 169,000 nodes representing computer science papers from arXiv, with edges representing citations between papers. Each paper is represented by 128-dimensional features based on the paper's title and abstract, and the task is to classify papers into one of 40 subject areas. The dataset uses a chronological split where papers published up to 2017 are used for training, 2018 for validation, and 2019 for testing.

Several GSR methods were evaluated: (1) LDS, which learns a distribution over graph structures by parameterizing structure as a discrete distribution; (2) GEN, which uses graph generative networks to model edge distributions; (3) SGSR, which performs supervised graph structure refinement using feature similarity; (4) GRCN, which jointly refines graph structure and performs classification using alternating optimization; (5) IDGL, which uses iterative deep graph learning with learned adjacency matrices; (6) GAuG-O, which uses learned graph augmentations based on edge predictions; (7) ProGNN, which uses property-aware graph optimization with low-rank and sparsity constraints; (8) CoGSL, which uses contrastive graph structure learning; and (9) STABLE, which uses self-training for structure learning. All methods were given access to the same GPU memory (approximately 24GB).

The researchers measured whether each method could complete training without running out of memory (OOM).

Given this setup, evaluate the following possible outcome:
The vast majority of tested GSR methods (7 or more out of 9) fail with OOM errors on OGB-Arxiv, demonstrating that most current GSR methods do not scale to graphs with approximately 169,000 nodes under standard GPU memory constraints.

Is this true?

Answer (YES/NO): YES